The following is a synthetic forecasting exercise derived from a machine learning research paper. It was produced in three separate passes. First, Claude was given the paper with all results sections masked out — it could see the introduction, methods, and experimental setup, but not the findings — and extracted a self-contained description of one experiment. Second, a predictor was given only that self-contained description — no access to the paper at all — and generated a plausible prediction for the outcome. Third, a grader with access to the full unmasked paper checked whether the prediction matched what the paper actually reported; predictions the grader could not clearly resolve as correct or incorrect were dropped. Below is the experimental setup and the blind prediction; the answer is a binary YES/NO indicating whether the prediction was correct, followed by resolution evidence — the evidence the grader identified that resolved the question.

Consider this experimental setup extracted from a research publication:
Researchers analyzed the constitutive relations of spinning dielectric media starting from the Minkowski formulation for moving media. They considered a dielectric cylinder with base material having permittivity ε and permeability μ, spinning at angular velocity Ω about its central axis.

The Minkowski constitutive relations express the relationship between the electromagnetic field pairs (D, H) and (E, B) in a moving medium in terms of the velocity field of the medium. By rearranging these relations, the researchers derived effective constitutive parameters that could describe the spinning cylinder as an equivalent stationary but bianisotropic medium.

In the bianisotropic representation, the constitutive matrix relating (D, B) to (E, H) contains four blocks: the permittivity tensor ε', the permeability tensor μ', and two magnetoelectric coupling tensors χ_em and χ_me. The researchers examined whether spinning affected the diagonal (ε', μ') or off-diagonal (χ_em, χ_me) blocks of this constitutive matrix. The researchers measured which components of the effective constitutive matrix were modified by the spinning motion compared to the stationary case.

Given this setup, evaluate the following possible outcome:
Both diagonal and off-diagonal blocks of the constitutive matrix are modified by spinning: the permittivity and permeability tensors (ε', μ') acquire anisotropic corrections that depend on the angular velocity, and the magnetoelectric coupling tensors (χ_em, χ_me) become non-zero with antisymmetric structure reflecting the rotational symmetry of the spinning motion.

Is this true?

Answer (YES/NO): NO